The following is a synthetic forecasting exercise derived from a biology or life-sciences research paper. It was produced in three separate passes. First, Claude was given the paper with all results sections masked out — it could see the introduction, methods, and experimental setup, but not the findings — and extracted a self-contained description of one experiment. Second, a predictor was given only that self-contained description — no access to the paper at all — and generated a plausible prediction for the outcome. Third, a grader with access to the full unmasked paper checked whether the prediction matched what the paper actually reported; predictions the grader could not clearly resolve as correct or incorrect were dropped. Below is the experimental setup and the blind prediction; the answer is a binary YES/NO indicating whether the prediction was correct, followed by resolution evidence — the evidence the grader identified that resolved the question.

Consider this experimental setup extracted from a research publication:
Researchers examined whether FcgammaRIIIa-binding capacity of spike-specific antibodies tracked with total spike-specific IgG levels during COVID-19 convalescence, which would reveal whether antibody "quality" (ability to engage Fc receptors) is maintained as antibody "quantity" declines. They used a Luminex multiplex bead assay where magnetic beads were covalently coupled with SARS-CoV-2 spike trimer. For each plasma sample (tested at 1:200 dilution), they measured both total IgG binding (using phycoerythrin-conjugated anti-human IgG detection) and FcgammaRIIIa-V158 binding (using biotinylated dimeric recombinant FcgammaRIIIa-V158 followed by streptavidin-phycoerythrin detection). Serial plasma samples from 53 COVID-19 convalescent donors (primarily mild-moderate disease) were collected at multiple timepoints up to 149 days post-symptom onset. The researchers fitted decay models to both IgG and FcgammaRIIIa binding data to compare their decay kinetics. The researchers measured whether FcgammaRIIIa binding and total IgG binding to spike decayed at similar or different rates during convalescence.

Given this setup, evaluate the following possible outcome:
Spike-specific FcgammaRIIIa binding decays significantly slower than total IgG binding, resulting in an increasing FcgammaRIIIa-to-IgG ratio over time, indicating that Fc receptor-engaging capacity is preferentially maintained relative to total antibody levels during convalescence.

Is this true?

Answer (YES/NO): NO